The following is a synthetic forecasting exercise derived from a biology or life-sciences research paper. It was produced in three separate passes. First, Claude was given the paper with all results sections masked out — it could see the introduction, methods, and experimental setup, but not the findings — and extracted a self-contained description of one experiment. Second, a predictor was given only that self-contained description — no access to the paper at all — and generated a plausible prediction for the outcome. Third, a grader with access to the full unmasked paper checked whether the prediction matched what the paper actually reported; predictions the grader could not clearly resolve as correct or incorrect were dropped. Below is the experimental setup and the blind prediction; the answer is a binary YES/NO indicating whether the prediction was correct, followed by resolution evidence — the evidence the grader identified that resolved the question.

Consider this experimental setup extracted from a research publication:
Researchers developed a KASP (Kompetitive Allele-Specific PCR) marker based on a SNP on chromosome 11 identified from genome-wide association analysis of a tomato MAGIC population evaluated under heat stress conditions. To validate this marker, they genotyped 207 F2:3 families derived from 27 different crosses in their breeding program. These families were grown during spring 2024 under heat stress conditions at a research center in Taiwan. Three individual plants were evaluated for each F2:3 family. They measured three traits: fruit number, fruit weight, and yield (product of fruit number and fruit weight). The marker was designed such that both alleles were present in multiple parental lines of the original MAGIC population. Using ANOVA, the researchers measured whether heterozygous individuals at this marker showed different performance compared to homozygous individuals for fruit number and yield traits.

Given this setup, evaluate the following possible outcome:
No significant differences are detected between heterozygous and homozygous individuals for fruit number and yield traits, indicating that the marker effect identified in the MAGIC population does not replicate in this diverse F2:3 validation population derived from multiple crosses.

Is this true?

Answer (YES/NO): NO